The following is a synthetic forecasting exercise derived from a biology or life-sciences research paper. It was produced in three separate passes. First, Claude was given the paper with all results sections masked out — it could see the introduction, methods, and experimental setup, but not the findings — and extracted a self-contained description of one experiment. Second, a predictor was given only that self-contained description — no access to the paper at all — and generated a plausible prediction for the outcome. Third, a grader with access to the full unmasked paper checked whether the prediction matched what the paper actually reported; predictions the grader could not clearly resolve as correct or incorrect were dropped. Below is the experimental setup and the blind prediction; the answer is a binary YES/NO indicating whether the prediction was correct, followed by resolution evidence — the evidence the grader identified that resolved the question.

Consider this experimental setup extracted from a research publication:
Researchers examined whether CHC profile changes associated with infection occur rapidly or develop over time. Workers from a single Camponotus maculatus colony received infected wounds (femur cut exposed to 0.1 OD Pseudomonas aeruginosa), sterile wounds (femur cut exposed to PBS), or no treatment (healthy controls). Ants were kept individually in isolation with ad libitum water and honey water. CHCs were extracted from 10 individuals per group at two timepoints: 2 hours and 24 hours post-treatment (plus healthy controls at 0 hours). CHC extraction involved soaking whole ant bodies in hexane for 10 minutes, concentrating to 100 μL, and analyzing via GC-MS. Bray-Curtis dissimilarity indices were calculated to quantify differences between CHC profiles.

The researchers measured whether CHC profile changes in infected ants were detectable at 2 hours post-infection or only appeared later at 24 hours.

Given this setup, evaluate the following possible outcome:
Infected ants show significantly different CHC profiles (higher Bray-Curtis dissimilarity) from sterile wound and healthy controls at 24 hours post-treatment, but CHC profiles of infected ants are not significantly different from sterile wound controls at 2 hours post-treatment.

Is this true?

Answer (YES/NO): NO